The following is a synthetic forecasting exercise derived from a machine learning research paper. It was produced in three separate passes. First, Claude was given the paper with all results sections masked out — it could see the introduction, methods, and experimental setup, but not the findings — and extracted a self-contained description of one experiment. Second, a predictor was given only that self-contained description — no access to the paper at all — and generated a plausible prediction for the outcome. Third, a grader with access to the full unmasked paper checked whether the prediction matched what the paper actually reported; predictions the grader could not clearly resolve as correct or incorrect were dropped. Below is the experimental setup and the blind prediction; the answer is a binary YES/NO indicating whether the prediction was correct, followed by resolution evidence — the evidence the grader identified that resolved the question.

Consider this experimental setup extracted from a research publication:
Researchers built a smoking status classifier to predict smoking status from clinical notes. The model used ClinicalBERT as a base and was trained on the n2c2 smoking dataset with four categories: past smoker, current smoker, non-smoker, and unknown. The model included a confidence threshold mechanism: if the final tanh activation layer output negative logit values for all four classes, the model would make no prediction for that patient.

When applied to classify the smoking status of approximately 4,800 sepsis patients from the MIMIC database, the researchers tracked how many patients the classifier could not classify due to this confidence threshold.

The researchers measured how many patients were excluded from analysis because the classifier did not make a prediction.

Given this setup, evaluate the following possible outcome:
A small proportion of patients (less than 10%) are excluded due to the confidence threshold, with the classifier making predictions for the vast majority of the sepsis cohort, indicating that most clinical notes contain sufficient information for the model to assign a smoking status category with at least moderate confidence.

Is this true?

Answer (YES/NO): YES